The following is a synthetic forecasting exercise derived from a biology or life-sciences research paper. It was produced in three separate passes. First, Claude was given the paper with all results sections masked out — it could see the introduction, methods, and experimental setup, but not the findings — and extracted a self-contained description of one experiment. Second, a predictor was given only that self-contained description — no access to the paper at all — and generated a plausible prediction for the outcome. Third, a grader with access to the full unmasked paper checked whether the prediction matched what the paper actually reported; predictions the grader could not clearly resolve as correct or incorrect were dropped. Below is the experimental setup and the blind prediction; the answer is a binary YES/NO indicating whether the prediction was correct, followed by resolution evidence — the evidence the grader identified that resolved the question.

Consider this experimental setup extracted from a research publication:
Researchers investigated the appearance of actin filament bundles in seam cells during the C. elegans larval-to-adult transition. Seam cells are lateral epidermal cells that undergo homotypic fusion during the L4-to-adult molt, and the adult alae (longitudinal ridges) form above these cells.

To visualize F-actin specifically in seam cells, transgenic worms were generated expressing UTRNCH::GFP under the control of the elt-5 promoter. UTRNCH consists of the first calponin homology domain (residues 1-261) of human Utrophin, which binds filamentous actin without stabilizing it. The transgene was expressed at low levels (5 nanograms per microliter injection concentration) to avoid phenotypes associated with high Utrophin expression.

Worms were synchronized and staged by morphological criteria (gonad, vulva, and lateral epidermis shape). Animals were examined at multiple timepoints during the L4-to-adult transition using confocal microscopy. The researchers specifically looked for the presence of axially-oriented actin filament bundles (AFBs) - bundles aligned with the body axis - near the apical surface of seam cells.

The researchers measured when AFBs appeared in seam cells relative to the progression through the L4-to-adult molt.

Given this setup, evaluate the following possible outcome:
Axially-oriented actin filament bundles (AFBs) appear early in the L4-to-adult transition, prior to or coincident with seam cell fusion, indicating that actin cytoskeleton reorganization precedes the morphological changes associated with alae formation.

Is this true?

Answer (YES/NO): NO